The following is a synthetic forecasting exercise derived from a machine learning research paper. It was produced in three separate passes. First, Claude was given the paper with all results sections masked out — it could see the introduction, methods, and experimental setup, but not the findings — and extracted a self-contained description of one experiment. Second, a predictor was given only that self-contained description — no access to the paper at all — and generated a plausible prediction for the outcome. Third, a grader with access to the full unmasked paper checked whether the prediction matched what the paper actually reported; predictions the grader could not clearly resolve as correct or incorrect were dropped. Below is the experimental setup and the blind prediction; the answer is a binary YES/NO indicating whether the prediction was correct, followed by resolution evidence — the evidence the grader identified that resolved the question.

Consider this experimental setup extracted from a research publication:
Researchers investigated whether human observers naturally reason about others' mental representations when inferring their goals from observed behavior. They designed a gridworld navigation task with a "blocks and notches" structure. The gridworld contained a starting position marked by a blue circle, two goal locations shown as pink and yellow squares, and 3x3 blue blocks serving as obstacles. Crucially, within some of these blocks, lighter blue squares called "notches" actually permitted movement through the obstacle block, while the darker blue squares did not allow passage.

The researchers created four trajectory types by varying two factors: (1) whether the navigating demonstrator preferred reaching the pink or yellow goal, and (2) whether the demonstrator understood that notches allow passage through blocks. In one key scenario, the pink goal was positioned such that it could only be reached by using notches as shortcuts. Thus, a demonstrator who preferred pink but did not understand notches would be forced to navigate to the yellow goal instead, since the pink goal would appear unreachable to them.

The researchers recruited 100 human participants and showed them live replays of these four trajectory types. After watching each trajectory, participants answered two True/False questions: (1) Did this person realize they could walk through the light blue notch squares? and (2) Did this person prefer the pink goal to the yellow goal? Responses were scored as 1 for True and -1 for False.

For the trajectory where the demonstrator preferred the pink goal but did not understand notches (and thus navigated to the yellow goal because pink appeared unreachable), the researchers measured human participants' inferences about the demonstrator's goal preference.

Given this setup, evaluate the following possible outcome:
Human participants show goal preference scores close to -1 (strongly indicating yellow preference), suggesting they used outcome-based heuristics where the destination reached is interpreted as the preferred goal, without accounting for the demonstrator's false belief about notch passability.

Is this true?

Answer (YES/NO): NO